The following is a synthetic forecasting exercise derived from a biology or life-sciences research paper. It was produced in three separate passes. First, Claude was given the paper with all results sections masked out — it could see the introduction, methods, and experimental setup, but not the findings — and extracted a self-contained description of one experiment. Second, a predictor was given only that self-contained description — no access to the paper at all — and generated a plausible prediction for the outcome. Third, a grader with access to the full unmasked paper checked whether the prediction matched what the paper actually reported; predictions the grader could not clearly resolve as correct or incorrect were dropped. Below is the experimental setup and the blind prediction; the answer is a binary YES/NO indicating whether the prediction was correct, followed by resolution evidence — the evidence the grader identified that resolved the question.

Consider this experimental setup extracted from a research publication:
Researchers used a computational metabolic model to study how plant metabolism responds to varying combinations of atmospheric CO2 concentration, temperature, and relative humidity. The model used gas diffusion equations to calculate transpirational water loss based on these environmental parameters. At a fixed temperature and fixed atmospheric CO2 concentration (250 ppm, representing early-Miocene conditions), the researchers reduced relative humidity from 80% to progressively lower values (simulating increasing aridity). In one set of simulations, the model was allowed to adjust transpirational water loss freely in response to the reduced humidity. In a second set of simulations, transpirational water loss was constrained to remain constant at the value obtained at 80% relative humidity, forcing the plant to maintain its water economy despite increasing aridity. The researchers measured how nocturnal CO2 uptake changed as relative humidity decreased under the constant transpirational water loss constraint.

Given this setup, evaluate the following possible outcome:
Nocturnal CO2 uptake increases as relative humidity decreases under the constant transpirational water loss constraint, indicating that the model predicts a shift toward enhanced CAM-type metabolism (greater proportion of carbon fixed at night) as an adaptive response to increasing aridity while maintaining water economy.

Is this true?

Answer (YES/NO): YES